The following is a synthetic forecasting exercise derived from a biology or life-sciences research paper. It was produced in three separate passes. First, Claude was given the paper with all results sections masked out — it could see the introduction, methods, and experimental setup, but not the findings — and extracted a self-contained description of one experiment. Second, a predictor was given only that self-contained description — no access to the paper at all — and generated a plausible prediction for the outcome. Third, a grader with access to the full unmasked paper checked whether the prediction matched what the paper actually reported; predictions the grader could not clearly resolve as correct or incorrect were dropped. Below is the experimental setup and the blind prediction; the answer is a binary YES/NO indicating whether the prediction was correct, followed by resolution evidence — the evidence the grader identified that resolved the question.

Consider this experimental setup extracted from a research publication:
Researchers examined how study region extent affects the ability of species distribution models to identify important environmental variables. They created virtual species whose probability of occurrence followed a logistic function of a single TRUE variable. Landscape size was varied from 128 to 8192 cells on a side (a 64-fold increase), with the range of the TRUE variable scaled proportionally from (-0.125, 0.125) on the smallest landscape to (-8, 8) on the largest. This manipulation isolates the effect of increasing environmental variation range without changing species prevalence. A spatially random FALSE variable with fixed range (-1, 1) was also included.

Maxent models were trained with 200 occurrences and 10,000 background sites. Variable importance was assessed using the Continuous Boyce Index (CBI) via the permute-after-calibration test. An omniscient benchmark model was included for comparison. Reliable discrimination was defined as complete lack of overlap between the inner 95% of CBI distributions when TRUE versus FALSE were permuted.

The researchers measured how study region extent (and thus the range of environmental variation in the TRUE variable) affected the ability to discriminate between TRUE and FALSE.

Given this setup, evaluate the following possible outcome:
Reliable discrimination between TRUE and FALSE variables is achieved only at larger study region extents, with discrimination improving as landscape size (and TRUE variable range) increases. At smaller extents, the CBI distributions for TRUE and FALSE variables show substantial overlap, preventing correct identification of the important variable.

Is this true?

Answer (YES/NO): YES